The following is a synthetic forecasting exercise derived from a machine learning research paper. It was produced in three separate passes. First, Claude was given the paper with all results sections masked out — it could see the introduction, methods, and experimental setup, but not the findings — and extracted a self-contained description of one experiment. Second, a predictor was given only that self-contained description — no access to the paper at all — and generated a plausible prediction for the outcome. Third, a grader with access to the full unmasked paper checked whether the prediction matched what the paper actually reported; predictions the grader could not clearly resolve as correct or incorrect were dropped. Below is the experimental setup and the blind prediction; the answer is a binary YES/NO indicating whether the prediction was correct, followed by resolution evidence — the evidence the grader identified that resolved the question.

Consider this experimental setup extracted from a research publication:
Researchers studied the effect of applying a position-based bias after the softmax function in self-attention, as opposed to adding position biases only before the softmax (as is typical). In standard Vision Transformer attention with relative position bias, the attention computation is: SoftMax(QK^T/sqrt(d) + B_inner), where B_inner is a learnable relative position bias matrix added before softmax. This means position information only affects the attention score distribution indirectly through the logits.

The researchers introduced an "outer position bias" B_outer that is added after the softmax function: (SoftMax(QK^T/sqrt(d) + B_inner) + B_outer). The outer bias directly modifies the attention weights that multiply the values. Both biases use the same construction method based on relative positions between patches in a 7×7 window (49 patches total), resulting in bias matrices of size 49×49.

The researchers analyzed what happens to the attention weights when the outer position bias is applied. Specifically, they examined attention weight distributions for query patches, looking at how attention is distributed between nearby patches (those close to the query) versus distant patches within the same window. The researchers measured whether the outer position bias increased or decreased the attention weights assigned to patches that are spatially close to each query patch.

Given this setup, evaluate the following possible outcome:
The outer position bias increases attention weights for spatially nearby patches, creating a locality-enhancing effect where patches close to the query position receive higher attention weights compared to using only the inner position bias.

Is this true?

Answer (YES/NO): NO